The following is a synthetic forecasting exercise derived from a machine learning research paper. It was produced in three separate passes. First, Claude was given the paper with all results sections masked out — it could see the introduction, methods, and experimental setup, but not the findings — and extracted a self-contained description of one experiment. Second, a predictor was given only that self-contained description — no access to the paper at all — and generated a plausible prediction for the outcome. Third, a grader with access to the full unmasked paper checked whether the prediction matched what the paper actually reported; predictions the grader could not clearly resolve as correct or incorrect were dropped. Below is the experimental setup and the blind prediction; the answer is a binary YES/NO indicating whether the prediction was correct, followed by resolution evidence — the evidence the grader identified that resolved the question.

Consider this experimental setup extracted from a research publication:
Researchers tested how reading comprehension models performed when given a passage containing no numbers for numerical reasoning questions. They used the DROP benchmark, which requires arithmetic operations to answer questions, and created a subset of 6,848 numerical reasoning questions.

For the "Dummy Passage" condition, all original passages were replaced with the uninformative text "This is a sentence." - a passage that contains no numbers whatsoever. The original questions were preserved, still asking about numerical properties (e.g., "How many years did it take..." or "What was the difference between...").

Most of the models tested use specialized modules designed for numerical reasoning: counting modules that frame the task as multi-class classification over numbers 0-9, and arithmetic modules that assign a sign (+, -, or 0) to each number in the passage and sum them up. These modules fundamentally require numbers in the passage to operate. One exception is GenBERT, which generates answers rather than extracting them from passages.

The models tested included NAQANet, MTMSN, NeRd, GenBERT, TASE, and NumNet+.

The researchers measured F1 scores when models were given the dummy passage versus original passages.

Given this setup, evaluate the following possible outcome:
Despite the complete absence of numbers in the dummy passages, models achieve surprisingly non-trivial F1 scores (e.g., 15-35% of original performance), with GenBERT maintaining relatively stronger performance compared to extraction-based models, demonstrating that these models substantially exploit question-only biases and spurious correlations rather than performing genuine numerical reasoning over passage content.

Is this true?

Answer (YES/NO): NO